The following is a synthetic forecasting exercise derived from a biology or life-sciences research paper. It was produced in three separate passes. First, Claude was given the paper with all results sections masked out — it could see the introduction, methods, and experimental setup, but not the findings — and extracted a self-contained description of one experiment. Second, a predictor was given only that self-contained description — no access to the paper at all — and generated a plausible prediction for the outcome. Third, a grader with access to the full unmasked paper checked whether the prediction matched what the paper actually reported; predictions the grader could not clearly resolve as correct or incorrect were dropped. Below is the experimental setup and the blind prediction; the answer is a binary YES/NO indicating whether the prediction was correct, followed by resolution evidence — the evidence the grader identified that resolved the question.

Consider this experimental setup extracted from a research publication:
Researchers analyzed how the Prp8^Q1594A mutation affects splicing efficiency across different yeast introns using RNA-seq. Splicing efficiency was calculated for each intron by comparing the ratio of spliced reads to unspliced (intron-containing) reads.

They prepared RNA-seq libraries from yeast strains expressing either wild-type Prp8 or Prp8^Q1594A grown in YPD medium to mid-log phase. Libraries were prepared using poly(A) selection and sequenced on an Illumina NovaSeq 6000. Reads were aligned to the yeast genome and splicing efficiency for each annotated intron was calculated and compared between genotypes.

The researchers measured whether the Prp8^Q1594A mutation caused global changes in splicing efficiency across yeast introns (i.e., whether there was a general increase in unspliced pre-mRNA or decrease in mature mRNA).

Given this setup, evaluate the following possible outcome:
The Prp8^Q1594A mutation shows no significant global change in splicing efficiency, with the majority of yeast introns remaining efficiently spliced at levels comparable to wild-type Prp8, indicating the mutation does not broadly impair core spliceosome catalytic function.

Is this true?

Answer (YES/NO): NO